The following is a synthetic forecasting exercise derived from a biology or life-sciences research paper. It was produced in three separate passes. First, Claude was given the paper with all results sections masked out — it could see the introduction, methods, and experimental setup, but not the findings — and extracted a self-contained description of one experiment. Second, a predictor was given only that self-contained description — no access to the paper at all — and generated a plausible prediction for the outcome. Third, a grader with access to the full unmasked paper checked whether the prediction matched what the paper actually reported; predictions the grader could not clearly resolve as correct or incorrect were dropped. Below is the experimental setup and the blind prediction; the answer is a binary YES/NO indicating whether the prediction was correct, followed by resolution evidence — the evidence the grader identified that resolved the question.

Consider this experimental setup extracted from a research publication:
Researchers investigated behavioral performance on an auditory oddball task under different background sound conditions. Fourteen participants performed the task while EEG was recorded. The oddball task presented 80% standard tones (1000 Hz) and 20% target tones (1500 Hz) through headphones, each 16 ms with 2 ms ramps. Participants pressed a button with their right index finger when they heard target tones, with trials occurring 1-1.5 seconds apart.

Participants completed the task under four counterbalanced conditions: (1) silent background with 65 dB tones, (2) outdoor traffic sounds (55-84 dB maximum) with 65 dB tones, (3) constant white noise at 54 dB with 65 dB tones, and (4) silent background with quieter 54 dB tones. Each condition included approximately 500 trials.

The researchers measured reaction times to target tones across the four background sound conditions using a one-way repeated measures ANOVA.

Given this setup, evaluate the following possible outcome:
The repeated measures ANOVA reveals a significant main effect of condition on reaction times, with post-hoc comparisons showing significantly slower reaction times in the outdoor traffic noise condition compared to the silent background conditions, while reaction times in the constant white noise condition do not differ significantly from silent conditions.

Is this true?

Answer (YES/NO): NO